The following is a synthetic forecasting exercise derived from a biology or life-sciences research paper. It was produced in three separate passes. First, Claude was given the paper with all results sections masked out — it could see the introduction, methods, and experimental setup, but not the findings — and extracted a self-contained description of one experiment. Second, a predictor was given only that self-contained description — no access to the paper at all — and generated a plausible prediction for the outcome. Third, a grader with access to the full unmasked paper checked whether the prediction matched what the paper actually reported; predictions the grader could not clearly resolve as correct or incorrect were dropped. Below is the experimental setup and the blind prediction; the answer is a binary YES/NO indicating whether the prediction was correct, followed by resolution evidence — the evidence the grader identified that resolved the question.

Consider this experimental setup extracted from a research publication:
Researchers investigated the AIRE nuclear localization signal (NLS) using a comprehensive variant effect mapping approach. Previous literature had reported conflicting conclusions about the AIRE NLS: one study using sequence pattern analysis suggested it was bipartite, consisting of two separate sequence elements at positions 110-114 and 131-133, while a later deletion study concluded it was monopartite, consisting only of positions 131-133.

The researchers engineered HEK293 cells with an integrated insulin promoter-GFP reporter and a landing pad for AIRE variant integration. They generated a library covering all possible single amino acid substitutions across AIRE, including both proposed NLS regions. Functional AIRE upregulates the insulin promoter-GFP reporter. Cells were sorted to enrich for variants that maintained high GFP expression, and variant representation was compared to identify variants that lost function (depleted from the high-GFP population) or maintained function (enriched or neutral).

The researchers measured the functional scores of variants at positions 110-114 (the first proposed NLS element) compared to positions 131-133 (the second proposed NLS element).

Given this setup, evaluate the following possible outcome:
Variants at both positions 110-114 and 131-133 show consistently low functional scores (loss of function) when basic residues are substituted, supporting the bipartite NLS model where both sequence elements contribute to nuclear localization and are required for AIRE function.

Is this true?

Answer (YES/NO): NO